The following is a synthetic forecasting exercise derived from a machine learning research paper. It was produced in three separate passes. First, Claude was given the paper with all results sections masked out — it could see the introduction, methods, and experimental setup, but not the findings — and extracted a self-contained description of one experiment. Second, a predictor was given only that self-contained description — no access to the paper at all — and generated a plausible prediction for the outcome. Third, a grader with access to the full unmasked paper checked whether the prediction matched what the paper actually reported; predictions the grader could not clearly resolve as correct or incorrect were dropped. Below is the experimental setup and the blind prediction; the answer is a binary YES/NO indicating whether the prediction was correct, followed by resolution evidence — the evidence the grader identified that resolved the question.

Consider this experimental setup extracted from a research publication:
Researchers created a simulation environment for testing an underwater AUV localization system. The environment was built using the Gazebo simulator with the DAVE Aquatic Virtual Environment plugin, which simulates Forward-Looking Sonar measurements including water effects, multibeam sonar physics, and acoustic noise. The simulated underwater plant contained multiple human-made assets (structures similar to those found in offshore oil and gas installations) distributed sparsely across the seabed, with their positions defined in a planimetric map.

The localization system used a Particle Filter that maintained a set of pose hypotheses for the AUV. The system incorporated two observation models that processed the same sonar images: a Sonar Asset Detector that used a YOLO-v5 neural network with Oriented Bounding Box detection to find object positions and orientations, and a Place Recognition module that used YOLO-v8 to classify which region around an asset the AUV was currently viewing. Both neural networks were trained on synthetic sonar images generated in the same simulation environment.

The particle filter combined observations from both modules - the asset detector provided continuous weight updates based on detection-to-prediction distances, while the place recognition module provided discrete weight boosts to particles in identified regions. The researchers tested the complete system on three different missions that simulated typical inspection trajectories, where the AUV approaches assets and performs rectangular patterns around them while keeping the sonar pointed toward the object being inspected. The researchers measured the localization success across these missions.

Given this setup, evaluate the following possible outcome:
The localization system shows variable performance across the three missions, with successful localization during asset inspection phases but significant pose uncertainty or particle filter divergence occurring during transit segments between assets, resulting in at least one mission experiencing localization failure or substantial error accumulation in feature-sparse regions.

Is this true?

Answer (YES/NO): NO